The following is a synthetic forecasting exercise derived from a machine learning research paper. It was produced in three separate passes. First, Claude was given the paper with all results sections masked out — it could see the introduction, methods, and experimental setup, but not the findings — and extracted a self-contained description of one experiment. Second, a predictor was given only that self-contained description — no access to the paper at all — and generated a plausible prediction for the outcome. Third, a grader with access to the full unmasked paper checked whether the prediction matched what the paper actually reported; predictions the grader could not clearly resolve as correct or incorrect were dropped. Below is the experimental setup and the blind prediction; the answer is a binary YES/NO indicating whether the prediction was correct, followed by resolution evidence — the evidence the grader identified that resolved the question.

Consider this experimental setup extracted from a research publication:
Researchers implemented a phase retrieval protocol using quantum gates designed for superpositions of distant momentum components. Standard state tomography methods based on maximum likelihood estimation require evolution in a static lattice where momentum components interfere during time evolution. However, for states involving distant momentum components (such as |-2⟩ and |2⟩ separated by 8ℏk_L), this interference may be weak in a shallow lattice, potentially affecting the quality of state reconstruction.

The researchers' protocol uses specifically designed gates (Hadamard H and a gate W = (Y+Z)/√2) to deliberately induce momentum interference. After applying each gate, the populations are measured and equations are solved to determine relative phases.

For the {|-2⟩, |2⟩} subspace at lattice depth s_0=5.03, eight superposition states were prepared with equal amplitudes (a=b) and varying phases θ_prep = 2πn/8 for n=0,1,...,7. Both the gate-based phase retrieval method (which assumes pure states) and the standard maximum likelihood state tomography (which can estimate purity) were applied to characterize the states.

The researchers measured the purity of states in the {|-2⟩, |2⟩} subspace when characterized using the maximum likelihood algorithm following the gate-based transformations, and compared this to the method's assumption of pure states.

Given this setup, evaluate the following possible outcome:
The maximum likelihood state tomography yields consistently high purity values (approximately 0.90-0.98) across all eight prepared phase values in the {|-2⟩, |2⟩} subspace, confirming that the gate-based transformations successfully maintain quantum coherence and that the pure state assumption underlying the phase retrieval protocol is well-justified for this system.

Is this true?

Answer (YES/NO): NO